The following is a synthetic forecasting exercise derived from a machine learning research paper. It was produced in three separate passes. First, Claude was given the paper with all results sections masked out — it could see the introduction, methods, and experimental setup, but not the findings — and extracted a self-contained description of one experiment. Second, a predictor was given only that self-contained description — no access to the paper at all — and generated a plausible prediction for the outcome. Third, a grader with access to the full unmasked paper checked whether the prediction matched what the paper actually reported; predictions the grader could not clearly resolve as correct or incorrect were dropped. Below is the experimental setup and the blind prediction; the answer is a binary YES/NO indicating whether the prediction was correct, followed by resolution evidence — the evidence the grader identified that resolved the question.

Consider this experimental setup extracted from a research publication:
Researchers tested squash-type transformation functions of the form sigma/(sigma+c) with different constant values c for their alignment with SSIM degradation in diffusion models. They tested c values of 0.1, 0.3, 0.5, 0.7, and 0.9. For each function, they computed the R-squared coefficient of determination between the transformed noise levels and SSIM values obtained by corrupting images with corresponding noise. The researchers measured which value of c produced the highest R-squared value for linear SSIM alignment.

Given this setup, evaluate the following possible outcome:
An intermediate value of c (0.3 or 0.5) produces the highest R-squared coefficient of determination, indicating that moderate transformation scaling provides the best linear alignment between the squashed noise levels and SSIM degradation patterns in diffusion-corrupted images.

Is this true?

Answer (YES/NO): YES